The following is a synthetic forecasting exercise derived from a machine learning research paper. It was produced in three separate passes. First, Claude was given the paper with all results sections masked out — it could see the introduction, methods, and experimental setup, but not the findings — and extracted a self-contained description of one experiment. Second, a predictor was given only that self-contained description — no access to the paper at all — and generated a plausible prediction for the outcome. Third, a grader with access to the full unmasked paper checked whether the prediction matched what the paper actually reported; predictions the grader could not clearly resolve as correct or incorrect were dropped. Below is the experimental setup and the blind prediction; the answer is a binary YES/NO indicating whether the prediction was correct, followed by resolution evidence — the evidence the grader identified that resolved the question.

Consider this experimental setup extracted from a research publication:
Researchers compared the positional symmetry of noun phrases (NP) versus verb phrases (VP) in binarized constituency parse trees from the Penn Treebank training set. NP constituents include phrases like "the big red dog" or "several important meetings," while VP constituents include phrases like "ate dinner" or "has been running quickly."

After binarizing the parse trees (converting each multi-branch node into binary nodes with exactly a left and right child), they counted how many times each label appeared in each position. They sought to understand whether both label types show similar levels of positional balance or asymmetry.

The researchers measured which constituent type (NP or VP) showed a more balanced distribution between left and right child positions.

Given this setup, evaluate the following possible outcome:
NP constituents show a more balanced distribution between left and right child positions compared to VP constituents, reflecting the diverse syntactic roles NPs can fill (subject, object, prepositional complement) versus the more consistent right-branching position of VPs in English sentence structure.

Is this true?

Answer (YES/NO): YES